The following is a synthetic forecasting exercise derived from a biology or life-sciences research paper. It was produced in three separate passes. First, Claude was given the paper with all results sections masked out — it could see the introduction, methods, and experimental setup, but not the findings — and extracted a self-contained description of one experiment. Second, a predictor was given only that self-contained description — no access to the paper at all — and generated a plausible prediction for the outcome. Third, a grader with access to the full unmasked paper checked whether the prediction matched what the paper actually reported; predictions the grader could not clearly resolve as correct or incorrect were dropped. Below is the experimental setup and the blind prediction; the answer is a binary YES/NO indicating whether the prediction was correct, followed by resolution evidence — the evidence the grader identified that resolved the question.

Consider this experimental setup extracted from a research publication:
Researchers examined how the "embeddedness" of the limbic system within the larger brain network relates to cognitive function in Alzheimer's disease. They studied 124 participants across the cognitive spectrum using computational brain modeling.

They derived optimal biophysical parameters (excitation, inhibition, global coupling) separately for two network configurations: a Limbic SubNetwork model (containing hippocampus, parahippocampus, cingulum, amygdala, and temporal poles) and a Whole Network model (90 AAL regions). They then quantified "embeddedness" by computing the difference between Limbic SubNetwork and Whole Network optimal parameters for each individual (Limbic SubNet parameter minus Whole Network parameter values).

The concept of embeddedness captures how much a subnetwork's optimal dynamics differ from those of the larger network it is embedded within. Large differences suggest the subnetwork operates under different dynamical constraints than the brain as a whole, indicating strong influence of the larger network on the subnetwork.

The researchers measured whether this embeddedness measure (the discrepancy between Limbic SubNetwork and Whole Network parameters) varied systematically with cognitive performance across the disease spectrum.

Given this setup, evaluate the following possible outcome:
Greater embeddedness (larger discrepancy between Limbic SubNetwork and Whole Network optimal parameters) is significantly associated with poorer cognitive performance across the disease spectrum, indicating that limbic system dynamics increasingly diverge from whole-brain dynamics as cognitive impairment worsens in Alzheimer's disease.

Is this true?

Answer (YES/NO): NO